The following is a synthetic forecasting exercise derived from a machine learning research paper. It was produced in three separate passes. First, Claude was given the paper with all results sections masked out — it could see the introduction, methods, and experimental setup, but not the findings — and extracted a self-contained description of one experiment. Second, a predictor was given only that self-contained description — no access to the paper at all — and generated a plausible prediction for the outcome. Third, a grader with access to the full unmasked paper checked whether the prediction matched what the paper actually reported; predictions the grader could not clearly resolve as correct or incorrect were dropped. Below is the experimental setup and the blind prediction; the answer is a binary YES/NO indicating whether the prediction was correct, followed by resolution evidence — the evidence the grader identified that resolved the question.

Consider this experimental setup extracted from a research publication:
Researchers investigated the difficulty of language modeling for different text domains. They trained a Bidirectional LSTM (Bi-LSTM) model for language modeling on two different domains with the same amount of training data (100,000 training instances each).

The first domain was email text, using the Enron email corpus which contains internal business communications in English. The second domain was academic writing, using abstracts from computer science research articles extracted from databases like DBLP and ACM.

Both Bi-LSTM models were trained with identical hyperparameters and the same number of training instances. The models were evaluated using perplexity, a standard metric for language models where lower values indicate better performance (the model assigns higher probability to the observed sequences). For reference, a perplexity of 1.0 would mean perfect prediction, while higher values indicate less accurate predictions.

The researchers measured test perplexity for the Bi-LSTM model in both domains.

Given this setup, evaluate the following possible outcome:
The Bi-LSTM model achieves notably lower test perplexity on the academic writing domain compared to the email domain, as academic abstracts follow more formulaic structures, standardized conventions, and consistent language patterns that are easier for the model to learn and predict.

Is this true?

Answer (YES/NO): NO